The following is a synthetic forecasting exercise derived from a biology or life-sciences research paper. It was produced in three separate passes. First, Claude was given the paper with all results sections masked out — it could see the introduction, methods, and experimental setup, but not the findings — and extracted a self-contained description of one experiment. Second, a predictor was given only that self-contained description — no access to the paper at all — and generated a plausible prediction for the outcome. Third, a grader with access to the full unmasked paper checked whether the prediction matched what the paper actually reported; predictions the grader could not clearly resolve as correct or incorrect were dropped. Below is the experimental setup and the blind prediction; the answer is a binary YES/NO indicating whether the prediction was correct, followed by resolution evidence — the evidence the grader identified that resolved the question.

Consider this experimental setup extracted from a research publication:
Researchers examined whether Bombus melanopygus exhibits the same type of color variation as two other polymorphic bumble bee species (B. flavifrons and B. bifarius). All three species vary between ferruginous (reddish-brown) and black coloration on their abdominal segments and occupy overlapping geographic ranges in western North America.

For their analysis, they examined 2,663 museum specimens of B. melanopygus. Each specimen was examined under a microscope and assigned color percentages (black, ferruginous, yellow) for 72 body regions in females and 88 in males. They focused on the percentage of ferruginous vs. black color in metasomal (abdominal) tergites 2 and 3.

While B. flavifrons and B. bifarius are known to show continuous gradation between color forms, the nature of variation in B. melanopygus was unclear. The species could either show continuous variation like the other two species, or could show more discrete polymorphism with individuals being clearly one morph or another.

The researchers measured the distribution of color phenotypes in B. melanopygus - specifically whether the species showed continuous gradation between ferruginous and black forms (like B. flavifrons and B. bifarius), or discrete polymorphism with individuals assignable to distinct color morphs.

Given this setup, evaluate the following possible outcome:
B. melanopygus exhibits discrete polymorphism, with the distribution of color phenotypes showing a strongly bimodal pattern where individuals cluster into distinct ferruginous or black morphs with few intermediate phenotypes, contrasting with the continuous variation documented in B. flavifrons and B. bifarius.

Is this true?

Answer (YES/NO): YES